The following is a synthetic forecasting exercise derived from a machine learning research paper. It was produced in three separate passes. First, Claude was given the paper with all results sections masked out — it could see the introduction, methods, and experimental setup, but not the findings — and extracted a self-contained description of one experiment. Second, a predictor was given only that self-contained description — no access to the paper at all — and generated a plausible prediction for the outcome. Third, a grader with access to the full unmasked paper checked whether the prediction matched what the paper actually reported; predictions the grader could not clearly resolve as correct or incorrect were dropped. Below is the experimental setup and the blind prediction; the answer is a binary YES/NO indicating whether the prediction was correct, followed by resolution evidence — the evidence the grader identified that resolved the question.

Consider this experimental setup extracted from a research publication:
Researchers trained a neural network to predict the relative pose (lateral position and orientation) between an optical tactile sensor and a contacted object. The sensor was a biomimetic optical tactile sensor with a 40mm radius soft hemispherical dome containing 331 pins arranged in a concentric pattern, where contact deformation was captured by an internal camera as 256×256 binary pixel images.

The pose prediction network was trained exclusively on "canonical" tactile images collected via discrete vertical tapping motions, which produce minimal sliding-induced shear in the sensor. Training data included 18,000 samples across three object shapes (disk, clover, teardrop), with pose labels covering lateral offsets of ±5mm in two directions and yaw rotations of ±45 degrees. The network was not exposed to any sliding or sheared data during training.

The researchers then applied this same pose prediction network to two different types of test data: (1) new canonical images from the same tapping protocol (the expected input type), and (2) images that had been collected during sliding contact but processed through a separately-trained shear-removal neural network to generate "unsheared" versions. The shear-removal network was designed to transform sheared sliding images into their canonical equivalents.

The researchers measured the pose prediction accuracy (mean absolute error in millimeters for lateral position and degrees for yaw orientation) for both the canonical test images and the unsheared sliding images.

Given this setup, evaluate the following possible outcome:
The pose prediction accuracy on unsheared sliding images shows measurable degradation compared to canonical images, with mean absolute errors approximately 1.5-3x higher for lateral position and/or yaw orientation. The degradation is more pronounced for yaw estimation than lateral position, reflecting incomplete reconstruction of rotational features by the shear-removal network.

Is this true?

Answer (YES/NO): YES